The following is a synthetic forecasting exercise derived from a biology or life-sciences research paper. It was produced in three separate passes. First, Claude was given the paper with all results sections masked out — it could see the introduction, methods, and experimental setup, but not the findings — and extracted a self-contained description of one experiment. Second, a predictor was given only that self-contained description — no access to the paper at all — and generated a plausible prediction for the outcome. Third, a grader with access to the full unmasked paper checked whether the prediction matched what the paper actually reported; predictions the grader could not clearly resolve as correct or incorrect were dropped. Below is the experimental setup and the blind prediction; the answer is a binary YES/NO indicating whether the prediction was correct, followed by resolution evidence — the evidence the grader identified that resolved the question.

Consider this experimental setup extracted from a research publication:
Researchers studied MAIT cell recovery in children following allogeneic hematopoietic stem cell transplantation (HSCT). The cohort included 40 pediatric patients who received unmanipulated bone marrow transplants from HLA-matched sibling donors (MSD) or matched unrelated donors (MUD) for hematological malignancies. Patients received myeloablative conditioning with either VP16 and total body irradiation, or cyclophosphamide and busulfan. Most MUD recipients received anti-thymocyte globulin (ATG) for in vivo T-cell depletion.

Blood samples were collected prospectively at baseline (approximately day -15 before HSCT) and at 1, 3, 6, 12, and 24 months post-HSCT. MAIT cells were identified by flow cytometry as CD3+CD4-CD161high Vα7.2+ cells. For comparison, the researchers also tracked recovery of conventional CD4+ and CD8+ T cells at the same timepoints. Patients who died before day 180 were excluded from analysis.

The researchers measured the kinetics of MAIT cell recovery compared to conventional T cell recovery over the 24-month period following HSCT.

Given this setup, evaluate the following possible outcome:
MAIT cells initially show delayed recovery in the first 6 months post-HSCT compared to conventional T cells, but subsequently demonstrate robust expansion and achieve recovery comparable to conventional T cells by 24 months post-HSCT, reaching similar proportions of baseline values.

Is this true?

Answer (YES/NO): NO